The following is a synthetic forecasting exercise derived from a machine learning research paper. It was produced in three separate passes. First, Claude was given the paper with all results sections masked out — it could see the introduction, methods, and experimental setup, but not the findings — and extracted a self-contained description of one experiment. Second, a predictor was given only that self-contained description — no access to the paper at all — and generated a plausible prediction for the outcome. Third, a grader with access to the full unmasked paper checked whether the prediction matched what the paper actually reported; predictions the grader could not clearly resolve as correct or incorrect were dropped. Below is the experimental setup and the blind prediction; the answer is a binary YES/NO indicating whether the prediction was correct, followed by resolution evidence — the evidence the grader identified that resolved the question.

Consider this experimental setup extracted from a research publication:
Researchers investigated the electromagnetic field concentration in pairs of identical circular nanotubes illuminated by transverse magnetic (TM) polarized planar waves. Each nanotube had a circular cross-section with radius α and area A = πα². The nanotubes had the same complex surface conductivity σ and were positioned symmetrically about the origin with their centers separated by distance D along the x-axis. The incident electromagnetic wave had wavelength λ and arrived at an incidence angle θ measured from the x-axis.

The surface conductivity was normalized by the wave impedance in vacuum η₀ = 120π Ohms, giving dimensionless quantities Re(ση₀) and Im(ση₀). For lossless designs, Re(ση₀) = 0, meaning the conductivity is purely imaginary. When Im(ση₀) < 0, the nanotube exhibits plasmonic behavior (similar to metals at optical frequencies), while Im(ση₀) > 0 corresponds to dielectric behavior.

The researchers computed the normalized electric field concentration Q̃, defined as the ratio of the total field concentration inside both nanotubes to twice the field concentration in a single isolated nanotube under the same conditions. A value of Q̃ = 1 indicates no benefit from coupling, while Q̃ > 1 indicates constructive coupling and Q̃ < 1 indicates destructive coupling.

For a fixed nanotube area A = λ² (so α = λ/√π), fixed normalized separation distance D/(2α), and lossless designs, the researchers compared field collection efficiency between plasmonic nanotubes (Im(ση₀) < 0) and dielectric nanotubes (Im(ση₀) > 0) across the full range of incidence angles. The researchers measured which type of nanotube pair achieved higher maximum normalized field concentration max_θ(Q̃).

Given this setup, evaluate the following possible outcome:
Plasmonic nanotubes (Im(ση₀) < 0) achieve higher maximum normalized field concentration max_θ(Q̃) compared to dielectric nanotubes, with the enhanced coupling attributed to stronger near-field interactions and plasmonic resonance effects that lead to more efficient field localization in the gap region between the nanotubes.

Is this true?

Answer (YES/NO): NO